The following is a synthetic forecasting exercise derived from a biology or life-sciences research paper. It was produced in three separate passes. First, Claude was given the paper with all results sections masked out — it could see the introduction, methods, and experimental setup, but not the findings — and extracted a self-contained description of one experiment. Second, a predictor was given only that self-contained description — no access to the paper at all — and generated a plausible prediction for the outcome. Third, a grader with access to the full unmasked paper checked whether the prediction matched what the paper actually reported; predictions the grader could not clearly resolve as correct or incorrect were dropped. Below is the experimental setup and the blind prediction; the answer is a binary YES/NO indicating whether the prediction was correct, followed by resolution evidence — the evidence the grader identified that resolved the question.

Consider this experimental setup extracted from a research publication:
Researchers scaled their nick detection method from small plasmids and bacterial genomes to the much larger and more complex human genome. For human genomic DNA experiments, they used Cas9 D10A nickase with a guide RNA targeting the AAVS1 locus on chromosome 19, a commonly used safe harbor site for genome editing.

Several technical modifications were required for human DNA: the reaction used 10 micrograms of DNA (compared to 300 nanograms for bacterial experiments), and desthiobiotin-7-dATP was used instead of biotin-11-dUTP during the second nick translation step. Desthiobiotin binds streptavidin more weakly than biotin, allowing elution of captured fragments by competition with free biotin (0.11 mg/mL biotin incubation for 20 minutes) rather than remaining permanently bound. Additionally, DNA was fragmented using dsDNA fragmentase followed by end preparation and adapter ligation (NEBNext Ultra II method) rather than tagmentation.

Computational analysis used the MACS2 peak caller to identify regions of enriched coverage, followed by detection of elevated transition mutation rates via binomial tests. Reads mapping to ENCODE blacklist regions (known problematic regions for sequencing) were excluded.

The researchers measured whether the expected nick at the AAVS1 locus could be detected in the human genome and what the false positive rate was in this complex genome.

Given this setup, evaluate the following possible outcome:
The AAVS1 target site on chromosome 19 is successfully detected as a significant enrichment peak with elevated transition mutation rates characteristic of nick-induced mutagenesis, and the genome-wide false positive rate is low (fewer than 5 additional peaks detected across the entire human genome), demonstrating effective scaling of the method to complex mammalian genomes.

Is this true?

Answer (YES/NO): NO